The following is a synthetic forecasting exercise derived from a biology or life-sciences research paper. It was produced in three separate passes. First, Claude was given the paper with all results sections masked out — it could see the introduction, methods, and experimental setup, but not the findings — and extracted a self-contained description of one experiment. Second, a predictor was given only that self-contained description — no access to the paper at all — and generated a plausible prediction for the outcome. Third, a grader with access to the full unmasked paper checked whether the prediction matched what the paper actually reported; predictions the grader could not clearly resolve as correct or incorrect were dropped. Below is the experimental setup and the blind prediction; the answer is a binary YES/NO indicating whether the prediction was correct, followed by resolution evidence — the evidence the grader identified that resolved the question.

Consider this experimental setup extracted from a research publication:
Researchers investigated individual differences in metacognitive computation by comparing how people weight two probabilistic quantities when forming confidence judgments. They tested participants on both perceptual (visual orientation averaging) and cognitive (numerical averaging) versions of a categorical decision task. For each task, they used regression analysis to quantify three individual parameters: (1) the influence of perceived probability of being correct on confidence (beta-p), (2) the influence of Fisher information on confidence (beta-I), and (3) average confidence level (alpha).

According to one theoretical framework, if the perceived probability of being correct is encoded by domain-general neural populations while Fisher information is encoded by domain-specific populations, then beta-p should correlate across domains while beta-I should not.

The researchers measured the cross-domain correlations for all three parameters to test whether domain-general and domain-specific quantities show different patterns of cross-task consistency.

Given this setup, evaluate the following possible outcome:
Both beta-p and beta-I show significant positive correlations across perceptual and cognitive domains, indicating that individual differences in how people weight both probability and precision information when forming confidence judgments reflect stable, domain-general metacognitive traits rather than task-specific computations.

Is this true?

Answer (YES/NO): NO